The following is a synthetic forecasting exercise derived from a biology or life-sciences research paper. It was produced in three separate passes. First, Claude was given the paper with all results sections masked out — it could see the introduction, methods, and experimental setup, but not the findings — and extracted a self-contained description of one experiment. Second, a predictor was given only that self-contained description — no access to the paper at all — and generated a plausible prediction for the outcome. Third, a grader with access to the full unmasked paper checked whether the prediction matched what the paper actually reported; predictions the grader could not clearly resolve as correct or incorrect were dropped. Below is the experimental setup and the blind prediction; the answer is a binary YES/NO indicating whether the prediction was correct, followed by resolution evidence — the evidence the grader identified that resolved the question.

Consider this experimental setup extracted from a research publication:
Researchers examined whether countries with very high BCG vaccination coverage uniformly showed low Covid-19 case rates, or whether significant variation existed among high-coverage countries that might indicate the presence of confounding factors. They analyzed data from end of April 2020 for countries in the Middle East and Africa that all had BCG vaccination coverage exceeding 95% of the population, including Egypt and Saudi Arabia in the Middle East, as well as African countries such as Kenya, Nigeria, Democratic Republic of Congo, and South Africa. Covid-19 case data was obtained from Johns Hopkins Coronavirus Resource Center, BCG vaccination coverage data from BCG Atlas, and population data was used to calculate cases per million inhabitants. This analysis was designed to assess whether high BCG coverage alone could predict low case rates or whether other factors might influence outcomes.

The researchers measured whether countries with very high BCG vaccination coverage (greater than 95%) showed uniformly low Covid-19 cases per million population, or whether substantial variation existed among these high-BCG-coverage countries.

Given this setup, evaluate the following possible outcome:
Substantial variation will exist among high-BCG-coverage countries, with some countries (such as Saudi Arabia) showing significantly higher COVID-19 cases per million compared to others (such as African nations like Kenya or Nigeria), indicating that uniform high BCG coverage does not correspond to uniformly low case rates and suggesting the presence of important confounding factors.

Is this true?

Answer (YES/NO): YES